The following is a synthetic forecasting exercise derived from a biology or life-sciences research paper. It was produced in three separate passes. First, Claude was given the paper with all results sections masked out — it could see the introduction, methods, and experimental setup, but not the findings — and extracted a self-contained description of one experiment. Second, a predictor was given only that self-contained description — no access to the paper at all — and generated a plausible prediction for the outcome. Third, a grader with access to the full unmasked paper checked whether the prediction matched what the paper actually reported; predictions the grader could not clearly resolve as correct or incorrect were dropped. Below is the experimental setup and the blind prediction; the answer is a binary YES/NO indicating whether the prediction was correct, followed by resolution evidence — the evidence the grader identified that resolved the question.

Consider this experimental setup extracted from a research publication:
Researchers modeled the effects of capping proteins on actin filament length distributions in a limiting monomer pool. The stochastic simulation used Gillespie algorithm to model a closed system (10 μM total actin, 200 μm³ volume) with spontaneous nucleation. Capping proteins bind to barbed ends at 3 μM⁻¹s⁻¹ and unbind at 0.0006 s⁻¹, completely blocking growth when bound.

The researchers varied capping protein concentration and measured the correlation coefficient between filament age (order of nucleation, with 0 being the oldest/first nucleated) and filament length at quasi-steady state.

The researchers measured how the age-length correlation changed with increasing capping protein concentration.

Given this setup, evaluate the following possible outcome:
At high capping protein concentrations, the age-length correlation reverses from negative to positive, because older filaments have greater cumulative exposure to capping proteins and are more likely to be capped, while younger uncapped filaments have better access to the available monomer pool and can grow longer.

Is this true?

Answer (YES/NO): NO